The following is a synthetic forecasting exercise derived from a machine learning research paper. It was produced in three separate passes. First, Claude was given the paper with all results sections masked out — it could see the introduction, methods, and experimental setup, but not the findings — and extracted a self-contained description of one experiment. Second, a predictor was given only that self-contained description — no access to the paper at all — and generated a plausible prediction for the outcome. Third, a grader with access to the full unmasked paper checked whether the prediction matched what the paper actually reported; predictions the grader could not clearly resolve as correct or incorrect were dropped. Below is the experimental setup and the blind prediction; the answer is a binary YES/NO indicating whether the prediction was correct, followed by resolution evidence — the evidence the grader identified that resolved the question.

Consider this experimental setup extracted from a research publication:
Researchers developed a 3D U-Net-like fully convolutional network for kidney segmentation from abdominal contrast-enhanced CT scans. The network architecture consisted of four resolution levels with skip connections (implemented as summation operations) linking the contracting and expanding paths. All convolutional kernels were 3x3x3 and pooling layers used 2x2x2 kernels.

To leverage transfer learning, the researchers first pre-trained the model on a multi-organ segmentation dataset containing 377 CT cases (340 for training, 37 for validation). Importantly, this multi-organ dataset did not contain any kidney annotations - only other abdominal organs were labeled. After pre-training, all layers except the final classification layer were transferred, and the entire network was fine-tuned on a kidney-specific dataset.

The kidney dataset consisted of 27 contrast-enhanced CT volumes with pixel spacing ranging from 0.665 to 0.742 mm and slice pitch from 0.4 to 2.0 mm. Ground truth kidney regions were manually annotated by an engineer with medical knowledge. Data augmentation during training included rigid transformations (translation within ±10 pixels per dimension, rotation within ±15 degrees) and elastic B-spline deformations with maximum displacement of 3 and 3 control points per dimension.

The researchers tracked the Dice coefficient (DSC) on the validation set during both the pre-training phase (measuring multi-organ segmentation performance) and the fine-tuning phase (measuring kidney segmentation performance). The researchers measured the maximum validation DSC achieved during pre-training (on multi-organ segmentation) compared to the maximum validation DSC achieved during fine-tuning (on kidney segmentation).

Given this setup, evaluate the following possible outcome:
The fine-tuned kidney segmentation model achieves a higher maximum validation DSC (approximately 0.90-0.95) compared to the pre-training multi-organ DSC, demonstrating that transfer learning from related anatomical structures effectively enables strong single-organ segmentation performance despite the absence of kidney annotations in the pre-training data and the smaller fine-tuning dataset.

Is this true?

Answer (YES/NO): NO